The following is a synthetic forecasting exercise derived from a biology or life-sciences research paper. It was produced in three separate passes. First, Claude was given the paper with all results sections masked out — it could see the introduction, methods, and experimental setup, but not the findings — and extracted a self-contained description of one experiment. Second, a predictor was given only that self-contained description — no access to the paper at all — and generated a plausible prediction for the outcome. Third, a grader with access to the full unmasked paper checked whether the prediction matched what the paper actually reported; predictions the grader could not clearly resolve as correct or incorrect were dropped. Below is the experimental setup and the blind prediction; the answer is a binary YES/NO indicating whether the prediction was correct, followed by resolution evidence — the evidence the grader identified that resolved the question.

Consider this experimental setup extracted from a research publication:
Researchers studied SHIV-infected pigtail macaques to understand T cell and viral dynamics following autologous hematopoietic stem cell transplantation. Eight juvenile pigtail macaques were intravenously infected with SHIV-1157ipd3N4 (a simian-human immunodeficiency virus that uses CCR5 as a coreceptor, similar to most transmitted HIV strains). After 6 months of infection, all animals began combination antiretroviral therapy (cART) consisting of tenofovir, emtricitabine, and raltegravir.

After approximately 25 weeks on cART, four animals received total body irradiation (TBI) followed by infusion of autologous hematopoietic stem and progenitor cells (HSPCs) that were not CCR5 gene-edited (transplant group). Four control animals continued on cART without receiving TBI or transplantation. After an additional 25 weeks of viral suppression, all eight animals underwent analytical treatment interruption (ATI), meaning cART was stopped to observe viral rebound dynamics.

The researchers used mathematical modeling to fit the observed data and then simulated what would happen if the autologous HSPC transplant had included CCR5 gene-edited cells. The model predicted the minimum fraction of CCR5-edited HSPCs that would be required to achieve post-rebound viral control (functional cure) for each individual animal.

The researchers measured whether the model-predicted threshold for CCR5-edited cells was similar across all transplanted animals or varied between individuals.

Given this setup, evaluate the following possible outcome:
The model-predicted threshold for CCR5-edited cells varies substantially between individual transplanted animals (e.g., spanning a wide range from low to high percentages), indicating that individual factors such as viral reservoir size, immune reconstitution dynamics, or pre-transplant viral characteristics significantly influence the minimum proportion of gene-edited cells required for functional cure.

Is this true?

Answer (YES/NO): YES